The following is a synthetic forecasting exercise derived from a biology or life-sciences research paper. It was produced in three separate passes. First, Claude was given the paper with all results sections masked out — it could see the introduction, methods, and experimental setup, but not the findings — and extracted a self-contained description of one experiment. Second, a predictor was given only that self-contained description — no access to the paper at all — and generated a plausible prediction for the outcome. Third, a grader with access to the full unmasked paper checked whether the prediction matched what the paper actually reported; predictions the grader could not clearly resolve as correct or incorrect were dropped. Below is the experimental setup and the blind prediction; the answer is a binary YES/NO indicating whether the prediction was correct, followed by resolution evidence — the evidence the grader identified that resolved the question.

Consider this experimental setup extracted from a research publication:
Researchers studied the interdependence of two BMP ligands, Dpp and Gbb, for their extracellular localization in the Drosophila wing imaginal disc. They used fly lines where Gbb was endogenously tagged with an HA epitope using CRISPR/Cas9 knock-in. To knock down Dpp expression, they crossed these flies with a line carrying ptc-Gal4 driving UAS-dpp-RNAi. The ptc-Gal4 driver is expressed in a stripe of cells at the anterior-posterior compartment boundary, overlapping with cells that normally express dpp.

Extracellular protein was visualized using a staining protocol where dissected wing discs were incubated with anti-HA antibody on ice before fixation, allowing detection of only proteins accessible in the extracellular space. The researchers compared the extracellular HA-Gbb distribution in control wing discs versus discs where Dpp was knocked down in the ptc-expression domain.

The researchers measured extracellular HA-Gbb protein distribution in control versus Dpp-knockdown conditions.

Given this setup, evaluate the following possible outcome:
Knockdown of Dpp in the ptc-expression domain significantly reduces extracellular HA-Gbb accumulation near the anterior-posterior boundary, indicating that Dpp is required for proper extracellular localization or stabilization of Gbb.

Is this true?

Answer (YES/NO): YES